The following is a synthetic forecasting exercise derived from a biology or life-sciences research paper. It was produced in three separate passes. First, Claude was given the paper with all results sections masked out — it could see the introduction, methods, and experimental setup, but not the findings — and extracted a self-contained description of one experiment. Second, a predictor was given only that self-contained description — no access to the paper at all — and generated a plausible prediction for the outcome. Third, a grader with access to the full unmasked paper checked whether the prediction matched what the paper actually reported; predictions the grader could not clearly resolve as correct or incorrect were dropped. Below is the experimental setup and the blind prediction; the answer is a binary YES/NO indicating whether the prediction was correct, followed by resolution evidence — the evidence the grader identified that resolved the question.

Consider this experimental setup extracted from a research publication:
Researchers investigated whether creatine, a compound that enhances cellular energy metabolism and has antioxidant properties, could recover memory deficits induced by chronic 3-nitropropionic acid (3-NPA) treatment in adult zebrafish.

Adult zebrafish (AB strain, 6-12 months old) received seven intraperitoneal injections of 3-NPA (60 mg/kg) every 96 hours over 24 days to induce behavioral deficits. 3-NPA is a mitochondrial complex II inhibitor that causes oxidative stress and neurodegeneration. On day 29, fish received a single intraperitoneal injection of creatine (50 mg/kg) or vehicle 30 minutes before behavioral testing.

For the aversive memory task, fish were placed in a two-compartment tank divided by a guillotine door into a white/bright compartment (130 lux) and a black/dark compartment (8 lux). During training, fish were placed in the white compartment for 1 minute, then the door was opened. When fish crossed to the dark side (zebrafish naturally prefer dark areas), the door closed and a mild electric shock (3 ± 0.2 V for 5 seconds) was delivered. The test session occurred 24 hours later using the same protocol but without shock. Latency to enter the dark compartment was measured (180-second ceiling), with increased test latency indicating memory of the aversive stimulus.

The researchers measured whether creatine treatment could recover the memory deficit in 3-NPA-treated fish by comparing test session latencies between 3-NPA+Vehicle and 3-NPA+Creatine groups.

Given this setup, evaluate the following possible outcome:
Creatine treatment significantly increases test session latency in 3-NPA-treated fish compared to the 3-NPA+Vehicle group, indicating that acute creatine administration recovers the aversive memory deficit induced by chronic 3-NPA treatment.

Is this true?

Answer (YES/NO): NO